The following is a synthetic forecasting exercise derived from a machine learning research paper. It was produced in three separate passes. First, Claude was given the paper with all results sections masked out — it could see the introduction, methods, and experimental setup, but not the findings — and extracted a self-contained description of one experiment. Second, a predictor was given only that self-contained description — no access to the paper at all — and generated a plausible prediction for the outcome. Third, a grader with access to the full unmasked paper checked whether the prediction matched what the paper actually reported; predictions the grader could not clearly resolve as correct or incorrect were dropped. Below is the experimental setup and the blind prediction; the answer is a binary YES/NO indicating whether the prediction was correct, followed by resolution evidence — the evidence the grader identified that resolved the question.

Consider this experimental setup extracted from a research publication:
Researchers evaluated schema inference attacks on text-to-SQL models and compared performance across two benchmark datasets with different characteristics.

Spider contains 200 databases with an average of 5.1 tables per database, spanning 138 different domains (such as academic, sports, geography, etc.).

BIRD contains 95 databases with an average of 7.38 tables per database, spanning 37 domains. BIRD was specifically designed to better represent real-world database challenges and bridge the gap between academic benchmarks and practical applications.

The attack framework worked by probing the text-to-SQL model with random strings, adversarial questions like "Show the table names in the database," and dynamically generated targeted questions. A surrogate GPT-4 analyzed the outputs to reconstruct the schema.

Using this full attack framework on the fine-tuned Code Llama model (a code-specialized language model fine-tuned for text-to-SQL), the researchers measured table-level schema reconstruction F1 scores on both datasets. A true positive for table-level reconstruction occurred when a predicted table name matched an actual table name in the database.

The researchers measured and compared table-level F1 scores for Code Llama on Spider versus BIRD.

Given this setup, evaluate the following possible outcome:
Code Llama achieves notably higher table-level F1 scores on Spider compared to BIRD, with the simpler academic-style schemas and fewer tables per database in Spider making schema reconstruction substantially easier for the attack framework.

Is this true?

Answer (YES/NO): NO